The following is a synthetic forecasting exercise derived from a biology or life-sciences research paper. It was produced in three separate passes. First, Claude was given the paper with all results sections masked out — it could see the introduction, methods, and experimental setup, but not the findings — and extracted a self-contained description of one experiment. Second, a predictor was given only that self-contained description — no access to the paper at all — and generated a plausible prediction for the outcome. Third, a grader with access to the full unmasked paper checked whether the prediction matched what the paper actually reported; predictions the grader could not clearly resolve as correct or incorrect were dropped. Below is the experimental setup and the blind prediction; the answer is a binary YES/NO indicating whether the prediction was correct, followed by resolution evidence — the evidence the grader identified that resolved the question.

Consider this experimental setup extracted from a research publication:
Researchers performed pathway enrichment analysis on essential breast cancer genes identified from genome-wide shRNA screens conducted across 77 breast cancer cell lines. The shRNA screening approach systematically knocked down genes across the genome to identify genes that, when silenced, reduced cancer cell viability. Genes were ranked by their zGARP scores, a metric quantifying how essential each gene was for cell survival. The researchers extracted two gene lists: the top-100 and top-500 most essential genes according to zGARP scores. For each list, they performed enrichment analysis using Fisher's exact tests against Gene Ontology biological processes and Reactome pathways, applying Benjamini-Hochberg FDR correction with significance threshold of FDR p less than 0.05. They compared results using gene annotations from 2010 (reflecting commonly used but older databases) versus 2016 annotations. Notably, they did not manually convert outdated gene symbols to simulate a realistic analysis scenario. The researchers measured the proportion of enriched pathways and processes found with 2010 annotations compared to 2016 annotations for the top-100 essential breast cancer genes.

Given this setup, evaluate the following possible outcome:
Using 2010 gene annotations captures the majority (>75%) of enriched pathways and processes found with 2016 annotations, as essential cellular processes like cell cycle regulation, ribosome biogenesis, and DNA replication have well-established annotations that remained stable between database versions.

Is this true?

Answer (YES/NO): NO